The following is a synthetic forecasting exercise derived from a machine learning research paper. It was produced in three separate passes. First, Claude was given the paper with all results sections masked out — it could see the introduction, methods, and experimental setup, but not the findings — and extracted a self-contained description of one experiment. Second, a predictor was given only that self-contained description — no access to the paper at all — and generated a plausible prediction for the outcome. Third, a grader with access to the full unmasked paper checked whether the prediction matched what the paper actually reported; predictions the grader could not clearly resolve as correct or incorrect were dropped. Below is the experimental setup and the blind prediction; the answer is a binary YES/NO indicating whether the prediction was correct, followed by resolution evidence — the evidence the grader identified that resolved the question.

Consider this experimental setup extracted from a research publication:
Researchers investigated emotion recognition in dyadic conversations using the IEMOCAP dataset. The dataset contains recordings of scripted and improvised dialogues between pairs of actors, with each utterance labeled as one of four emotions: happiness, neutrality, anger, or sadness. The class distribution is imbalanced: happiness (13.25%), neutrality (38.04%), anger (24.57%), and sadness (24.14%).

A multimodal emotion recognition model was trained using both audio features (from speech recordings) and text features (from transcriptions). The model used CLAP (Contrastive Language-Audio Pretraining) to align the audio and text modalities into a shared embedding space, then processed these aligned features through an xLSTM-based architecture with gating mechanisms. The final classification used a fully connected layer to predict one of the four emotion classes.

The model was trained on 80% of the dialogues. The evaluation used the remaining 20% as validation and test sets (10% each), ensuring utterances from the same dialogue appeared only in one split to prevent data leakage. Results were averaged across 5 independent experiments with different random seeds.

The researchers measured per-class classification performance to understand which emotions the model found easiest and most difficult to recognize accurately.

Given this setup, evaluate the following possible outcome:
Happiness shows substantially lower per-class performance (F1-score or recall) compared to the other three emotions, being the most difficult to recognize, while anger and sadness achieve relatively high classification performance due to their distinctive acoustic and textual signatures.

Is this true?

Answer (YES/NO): YES